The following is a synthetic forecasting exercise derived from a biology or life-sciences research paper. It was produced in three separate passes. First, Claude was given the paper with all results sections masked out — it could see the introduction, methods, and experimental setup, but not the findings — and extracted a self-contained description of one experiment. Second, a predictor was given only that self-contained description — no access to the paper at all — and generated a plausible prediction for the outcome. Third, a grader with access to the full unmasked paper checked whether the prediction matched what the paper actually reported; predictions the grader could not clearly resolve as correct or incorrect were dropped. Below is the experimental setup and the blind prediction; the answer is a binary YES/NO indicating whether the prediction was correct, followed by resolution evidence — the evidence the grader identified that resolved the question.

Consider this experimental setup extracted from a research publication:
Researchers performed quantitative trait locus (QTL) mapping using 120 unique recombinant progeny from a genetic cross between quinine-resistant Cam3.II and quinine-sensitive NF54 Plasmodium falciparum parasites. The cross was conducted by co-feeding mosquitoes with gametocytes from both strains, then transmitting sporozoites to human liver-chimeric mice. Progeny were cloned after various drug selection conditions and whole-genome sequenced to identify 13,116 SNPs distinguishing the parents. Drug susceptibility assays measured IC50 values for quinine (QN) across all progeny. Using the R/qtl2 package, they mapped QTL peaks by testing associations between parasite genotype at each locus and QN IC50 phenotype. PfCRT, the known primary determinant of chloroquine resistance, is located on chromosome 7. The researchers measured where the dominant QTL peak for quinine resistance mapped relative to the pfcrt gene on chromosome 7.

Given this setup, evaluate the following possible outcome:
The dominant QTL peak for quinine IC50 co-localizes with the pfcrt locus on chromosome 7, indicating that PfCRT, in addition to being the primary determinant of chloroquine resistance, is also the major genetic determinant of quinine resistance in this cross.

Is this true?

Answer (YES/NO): NO